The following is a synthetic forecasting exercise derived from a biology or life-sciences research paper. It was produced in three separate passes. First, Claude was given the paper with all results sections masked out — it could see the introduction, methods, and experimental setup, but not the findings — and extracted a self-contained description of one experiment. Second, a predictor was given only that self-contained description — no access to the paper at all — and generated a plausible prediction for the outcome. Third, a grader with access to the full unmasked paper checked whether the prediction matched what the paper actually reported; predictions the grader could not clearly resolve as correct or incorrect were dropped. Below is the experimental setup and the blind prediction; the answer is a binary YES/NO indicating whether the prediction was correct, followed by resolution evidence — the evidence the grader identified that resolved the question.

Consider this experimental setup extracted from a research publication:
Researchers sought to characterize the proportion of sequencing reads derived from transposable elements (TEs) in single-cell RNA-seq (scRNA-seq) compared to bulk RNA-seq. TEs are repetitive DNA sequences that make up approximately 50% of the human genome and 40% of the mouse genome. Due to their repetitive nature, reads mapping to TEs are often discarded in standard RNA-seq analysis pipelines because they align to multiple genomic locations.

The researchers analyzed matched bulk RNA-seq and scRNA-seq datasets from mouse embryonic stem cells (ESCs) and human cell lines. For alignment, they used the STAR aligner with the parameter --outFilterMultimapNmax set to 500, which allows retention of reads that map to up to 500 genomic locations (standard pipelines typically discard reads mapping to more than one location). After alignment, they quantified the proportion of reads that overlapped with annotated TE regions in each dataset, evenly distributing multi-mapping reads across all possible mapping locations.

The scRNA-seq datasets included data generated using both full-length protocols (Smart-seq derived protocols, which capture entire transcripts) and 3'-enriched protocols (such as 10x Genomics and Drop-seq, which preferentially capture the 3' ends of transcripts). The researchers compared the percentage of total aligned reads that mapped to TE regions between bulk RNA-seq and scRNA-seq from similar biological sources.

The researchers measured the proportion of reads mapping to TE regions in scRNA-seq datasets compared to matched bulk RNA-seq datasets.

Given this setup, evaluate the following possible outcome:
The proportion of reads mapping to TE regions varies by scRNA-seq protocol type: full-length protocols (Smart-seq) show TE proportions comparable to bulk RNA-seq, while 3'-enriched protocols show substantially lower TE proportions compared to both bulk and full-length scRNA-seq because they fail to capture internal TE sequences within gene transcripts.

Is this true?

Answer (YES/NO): NO